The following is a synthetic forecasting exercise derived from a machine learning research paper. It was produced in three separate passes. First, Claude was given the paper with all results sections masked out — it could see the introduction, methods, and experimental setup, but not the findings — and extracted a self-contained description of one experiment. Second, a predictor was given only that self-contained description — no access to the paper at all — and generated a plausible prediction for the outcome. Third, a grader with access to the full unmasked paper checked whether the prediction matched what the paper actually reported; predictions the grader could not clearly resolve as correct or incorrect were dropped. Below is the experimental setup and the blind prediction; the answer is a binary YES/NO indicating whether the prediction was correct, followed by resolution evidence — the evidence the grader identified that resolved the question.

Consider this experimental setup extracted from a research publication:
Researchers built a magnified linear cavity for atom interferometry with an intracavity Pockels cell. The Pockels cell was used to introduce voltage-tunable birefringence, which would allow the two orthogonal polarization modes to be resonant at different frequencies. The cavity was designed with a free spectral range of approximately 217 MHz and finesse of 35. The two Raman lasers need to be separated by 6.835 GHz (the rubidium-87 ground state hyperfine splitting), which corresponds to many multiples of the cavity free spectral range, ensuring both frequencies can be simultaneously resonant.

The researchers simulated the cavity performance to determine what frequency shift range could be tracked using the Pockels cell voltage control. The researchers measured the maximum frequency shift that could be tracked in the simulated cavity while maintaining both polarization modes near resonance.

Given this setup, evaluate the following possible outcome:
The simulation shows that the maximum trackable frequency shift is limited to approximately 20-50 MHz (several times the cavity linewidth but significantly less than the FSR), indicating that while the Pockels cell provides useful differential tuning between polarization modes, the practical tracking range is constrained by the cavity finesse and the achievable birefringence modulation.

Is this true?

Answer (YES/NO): NO